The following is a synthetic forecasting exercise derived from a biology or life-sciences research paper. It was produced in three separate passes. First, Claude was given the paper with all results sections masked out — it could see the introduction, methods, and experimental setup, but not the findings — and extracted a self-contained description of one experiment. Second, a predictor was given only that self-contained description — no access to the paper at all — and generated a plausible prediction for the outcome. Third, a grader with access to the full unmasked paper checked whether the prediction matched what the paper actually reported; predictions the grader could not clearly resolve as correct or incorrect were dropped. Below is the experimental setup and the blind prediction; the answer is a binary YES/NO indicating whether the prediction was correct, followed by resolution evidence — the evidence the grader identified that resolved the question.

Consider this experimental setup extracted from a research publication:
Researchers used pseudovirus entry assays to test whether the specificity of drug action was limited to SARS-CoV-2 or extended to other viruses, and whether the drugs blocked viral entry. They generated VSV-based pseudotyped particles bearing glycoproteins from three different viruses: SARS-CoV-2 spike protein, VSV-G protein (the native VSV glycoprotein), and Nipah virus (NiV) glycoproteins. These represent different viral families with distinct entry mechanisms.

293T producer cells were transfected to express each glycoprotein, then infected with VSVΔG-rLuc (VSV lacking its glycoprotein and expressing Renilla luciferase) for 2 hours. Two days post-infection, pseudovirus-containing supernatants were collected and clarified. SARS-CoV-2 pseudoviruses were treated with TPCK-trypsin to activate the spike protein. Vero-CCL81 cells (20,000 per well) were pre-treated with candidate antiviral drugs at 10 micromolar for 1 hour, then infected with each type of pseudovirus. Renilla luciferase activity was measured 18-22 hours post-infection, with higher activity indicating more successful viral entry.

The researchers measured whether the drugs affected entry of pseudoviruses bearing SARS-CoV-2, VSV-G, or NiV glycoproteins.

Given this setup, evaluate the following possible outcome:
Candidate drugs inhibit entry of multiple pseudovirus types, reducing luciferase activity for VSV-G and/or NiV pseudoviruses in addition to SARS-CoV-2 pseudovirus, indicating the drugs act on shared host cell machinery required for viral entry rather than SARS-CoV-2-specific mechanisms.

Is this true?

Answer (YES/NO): NO